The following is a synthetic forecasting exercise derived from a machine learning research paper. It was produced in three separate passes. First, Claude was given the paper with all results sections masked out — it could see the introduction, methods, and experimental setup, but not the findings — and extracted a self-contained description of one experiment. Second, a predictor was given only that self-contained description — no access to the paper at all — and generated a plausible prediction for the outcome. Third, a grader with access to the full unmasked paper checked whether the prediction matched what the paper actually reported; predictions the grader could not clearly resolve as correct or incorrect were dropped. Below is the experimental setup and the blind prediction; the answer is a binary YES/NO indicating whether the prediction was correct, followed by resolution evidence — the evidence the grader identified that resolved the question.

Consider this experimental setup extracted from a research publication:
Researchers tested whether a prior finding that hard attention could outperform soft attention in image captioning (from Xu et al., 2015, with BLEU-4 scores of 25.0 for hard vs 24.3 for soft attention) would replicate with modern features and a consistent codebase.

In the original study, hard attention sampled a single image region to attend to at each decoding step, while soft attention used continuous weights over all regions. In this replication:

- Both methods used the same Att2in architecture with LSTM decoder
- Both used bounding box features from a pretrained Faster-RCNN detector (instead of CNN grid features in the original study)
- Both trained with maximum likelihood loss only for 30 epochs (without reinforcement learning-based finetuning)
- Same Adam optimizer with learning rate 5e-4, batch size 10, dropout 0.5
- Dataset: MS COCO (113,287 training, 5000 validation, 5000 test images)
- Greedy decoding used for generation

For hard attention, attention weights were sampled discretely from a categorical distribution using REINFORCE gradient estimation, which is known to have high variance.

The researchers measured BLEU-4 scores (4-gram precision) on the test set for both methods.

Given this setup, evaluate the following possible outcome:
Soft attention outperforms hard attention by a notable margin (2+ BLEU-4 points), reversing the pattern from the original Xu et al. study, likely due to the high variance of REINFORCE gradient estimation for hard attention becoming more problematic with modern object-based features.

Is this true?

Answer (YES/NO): YES